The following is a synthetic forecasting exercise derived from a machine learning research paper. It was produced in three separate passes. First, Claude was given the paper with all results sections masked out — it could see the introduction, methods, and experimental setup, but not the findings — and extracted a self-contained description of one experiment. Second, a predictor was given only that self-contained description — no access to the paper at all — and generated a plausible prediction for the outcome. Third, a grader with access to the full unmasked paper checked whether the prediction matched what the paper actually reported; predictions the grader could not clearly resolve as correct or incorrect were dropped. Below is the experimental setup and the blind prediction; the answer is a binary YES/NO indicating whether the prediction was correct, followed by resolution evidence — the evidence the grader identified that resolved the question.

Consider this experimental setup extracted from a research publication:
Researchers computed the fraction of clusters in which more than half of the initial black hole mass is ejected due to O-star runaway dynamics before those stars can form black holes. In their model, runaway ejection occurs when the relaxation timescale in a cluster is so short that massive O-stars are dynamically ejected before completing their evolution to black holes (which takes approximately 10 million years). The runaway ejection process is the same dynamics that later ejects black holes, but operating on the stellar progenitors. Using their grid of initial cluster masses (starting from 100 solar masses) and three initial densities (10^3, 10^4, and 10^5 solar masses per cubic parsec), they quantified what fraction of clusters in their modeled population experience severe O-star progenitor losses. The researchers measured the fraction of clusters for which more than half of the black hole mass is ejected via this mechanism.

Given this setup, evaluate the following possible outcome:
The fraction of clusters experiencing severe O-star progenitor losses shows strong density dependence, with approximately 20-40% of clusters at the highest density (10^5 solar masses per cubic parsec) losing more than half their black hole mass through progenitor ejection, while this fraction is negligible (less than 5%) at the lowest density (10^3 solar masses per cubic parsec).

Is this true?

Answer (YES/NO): NO